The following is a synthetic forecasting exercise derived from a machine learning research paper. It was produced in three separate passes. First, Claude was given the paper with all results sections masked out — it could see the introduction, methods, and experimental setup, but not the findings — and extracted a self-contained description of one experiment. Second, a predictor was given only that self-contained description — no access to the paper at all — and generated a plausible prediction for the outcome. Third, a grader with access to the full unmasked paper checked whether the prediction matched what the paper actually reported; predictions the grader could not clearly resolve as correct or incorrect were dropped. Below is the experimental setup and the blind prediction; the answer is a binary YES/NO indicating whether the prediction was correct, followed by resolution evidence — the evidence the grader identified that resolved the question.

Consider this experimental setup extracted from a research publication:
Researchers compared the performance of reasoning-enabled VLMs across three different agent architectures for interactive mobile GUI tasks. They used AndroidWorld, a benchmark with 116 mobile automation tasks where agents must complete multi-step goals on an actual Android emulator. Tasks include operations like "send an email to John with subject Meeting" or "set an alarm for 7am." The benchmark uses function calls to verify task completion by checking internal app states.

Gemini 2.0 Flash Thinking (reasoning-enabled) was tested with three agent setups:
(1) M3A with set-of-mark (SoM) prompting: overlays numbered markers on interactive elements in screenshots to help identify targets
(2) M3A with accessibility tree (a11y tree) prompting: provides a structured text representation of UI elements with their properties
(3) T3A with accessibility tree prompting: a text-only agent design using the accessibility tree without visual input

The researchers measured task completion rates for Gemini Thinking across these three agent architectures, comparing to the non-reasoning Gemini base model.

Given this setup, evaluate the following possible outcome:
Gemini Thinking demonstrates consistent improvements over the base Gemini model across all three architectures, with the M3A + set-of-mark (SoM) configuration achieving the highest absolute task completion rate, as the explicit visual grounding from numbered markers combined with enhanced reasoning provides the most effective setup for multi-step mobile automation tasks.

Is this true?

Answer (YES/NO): NO